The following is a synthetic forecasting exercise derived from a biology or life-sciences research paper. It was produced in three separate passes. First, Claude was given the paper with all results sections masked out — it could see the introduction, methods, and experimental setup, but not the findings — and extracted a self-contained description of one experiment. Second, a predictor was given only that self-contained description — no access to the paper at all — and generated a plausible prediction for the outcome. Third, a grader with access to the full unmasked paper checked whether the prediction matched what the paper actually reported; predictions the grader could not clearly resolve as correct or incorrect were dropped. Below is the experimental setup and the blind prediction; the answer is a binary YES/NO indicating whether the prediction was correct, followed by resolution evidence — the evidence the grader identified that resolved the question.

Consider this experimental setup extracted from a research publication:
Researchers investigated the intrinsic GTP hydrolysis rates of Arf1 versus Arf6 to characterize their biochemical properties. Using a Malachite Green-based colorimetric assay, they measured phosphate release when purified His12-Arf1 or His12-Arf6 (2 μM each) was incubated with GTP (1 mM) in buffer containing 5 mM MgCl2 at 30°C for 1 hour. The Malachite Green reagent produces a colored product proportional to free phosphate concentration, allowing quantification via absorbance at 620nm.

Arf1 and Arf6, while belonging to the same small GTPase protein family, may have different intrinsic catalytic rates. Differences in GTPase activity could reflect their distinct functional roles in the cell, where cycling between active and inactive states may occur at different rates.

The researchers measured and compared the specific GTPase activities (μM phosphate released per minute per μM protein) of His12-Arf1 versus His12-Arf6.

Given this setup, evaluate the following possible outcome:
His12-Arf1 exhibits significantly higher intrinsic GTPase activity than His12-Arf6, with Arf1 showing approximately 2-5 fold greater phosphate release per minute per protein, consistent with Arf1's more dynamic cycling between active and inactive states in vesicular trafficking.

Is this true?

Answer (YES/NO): NO